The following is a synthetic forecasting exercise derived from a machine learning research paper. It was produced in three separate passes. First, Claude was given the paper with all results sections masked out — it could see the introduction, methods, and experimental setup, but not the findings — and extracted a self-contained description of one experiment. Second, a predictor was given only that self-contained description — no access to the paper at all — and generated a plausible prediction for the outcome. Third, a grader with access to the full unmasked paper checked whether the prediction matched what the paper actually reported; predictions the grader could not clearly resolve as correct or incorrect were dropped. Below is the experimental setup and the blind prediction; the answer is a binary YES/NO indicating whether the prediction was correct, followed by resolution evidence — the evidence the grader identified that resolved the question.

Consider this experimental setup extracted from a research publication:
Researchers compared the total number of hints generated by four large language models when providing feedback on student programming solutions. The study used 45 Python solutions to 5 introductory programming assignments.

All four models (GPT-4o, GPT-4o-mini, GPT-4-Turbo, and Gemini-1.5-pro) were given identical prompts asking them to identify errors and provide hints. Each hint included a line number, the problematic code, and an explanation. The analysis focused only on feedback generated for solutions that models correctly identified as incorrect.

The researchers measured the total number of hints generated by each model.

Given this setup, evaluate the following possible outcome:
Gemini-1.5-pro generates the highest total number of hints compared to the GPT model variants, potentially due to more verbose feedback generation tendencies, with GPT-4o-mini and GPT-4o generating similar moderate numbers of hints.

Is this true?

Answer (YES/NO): NO